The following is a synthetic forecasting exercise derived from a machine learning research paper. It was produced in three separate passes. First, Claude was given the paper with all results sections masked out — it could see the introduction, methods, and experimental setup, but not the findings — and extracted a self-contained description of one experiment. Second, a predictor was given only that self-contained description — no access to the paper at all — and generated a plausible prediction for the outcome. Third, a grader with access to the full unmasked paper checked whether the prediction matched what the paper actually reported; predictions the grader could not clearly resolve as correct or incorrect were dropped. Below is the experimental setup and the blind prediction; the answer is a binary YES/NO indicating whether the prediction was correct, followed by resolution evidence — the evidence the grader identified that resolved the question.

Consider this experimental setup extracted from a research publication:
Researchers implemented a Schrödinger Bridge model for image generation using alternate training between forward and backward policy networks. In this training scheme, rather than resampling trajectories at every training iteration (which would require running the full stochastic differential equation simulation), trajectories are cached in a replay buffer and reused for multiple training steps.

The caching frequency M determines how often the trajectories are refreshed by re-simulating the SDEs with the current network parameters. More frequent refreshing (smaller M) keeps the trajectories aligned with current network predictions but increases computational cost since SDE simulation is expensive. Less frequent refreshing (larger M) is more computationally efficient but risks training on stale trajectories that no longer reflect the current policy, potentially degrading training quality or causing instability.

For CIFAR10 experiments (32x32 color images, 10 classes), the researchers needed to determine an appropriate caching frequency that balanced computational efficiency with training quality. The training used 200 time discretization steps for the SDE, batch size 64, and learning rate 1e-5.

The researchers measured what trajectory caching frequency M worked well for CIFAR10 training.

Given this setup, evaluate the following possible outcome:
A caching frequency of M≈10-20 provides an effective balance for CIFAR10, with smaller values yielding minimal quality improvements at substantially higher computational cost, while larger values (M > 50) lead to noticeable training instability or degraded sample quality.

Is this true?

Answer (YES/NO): NO